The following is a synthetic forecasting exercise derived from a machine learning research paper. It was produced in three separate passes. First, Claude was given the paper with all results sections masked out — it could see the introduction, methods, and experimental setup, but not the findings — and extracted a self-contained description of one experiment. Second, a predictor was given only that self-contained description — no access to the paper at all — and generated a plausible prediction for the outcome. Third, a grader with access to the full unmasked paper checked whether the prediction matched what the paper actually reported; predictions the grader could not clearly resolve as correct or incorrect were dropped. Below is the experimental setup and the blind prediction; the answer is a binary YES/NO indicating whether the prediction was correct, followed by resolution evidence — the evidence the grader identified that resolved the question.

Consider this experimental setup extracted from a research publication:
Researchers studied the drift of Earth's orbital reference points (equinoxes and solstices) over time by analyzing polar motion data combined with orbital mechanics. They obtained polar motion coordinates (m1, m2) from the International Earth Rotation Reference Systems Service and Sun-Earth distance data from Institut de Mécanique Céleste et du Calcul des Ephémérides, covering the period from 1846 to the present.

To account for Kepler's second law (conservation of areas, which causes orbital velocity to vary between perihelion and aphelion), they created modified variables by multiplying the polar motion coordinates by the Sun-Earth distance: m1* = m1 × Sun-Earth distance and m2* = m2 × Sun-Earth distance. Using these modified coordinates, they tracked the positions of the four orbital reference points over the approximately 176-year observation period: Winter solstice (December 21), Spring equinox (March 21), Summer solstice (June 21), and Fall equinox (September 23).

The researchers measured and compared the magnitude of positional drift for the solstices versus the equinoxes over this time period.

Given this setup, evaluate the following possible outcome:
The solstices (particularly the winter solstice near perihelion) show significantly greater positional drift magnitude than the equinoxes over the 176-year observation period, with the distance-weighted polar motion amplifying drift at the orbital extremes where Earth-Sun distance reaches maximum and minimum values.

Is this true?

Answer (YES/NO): YES